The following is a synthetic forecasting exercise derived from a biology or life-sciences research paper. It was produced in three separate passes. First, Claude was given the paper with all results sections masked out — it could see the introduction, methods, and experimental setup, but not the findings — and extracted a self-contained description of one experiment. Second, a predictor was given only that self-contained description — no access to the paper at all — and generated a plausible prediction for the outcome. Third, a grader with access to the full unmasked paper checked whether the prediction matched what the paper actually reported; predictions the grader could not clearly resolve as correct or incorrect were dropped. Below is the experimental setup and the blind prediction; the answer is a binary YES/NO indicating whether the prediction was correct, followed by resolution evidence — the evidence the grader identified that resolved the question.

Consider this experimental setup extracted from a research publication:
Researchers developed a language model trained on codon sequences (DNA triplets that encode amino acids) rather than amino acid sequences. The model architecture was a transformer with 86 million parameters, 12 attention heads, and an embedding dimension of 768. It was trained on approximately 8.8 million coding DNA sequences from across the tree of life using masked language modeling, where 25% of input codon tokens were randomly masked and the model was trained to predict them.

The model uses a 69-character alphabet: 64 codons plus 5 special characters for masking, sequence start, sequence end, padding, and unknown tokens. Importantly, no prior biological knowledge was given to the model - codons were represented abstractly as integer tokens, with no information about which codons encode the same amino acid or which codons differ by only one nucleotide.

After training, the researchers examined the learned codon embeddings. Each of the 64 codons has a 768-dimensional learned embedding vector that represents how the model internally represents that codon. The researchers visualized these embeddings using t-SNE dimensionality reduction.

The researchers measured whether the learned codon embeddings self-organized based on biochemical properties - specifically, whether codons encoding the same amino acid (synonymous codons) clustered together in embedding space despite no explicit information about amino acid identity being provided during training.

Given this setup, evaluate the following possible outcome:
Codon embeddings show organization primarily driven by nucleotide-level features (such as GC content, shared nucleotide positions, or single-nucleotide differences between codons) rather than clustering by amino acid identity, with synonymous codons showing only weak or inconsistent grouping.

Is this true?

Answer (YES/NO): NO